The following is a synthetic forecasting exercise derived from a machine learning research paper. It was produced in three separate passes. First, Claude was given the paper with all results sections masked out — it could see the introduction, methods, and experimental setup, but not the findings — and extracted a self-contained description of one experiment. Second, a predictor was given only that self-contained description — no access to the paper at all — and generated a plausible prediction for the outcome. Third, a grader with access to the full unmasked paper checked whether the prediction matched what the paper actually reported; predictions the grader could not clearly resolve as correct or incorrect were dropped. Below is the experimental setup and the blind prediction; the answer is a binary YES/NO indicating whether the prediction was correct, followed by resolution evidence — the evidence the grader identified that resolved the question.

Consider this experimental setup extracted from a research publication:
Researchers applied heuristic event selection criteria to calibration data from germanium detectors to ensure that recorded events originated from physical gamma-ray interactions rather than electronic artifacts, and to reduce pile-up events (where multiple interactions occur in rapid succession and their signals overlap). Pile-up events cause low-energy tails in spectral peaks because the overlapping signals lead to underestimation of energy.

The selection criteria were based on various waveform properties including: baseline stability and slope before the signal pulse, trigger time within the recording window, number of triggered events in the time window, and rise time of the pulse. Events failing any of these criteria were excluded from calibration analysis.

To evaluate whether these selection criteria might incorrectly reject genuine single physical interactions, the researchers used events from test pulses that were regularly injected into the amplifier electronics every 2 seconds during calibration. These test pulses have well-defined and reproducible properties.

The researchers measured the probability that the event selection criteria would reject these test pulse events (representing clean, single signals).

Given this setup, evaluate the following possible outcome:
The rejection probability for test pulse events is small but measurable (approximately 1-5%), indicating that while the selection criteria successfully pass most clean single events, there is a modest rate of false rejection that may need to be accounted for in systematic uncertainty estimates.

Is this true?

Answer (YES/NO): NO